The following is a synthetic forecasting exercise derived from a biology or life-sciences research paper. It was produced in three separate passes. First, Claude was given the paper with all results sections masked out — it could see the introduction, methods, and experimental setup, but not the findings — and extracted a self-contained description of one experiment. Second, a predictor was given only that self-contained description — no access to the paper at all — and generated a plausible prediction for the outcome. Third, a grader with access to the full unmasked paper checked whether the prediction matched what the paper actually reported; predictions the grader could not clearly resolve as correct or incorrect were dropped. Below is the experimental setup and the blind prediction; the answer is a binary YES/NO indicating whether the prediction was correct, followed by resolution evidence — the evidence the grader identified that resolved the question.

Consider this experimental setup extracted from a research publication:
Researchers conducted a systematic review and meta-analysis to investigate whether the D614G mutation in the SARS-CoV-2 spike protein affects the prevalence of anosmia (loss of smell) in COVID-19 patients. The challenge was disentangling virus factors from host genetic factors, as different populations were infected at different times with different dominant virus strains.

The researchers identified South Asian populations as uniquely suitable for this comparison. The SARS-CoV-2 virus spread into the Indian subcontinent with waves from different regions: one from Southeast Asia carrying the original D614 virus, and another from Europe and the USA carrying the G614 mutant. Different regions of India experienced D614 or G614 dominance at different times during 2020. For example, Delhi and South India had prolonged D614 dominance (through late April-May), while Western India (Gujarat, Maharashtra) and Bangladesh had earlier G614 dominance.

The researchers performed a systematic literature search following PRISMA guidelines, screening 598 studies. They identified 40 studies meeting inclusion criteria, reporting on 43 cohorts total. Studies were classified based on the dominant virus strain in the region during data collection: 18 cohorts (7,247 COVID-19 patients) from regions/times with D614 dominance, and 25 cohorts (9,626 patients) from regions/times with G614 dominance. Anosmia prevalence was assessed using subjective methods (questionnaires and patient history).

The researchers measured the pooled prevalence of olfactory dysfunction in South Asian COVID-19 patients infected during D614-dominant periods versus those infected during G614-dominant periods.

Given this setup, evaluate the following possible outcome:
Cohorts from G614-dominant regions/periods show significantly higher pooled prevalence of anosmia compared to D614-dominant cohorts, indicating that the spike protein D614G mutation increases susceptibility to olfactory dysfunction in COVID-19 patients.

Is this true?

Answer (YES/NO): YES